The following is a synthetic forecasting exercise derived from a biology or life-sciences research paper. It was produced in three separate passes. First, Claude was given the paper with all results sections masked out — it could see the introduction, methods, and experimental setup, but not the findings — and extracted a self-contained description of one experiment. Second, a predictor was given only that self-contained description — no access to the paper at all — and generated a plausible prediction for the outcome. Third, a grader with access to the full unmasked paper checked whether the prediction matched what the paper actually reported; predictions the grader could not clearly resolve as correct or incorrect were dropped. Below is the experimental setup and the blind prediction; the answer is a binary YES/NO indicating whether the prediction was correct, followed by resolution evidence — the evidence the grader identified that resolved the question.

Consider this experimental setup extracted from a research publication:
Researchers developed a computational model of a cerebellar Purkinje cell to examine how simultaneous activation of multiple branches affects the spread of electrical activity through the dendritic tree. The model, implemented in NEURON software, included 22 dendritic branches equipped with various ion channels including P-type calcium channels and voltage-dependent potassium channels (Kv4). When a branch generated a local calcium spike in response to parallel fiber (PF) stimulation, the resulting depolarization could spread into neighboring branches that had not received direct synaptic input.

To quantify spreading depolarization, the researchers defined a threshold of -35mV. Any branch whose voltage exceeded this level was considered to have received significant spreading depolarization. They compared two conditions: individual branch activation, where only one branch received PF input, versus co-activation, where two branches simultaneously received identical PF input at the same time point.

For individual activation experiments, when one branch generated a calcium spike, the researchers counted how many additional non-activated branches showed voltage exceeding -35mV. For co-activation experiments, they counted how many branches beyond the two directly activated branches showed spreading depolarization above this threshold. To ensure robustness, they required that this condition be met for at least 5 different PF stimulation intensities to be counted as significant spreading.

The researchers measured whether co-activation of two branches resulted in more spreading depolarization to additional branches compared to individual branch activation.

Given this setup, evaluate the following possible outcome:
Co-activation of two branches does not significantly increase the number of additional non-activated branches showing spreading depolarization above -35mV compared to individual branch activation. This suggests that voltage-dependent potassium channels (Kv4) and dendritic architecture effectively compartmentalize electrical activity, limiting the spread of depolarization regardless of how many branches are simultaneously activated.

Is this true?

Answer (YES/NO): NO